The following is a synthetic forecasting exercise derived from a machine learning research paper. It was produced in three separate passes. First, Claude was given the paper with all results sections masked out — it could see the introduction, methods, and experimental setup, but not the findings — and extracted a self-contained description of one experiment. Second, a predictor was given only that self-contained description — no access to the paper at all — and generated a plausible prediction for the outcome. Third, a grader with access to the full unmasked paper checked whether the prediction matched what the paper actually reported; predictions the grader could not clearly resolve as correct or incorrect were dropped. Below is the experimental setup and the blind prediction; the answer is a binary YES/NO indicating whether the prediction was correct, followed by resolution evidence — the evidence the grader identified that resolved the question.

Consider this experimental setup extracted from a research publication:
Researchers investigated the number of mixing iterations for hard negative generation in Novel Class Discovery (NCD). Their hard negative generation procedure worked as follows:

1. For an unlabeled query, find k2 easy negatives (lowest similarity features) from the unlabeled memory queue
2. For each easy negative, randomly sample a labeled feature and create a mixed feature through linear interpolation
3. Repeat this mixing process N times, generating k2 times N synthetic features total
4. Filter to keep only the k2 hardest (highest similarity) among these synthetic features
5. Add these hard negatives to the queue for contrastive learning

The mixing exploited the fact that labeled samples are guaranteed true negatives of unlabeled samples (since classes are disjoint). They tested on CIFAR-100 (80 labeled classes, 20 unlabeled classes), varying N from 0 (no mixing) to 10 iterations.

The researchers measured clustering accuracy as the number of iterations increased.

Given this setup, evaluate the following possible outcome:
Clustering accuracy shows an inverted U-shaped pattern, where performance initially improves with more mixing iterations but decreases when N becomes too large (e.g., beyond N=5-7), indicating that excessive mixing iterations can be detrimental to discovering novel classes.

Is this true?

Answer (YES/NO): NO